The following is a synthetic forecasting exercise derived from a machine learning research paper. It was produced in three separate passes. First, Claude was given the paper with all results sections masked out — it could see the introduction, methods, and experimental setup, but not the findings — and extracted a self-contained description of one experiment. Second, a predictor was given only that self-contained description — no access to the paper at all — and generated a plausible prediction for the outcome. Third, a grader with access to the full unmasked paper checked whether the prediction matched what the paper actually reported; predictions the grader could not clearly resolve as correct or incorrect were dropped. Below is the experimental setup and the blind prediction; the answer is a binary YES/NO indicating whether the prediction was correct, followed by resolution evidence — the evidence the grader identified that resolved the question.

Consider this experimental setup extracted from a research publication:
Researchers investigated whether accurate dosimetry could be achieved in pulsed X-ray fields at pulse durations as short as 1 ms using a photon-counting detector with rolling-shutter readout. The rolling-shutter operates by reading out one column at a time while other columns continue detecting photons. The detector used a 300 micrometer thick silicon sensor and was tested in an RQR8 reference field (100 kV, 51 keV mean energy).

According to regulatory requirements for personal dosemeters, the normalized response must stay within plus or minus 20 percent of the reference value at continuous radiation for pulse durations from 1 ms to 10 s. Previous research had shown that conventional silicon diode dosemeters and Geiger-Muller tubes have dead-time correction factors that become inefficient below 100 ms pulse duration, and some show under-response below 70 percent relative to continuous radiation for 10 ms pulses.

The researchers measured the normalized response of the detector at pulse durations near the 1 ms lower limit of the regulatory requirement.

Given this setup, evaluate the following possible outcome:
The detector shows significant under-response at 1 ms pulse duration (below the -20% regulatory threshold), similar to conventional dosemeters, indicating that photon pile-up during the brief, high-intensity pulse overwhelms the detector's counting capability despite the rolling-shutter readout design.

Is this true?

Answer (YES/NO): NO